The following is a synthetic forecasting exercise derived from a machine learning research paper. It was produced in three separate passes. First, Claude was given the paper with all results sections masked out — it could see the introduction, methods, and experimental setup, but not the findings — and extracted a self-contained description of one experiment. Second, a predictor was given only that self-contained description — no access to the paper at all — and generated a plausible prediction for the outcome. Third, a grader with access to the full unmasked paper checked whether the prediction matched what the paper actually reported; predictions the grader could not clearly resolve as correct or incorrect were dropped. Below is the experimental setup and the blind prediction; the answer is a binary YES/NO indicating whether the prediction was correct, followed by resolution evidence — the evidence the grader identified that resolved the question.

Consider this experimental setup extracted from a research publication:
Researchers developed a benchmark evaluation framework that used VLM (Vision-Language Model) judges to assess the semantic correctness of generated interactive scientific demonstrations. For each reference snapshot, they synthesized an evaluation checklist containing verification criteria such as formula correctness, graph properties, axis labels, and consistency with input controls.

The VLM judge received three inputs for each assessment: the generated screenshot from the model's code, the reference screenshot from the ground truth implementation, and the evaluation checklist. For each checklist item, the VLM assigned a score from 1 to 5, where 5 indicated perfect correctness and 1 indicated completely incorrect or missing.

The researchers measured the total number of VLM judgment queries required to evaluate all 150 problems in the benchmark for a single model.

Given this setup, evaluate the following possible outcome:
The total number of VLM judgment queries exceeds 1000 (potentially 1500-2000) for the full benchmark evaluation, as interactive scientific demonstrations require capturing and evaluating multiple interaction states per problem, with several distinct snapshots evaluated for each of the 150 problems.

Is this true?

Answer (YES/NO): NO